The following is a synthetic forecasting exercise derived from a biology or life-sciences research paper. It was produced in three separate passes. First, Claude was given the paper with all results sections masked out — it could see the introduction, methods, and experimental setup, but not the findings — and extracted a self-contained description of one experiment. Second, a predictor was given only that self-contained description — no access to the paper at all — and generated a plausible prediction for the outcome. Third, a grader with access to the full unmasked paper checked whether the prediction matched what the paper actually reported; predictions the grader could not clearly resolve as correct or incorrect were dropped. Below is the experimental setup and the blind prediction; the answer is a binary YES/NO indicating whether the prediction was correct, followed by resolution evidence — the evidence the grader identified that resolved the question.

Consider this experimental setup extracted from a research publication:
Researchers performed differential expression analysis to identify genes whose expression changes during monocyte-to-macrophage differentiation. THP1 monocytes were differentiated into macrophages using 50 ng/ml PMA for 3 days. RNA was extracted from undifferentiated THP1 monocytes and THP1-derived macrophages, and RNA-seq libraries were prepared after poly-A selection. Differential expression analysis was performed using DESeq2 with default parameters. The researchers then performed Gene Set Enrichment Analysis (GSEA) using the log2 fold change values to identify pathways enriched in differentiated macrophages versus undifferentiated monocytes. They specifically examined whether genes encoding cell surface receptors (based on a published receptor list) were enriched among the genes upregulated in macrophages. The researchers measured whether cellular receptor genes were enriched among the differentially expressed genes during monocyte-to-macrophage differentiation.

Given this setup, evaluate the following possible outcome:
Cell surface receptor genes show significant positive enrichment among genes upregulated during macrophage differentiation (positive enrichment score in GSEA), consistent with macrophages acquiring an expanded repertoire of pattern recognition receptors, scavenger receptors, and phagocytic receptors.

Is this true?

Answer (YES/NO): YES